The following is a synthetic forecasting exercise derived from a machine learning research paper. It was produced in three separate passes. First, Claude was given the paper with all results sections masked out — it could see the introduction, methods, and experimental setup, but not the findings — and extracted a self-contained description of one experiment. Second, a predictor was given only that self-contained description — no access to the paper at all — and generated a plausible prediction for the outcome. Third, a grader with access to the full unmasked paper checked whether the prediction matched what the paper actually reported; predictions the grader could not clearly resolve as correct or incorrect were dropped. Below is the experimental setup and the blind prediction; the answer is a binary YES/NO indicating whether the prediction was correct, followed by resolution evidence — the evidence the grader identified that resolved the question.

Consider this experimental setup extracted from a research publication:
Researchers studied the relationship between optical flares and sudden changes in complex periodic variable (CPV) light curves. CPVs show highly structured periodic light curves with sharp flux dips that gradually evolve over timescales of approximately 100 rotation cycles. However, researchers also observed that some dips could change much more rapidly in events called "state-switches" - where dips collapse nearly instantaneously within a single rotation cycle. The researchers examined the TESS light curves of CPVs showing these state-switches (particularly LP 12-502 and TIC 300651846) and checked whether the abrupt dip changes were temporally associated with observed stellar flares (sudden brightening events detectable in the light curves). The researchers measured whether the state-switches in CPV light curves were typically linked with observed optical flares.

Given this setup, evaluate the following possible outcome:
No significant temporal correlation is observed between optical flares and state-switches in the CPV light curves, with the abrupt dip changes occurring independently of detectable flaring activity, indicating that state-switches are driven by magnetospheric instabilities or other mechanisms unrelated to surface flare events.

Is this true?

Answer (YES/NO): NO